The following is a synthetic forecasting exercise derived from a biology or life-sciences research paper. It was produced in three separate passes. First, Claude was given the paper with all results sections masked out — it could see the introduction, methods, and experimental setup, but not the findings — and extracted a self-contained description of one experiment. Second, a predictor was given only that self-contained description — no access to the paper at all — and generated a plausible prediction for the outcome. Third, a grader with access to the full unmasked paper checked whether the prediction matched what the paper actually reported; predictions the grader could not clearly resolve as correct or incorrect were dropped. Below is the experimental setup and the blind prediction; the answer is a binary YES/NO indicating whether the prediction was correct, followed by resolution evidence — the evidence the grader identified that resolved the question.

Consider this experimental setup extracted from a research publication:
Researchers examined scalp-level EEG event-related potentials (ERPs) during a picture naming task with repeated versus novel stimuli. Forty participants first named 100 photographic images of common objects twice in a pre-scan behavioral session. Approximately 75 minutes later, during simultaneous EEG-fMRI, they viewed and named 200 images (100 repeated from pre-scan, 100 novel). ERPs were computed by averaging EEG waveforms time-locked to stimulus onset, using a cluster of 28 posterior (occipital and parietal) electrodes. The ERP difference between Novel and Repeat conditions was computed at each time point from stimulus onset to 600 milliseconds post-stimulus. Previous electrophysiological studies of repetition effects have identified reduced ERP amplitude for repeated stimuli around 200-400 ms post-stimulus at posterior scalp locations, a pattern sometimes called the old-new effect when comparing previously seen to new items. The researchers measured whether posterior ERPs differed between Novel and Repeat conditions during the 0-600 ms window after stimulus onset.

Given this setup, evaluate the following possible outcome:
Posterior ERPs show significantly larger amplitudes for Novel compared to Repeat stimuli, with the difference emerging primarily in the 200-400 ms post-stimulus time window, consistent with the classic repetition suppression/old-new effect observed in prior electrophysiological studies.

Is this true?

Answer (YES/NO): YES